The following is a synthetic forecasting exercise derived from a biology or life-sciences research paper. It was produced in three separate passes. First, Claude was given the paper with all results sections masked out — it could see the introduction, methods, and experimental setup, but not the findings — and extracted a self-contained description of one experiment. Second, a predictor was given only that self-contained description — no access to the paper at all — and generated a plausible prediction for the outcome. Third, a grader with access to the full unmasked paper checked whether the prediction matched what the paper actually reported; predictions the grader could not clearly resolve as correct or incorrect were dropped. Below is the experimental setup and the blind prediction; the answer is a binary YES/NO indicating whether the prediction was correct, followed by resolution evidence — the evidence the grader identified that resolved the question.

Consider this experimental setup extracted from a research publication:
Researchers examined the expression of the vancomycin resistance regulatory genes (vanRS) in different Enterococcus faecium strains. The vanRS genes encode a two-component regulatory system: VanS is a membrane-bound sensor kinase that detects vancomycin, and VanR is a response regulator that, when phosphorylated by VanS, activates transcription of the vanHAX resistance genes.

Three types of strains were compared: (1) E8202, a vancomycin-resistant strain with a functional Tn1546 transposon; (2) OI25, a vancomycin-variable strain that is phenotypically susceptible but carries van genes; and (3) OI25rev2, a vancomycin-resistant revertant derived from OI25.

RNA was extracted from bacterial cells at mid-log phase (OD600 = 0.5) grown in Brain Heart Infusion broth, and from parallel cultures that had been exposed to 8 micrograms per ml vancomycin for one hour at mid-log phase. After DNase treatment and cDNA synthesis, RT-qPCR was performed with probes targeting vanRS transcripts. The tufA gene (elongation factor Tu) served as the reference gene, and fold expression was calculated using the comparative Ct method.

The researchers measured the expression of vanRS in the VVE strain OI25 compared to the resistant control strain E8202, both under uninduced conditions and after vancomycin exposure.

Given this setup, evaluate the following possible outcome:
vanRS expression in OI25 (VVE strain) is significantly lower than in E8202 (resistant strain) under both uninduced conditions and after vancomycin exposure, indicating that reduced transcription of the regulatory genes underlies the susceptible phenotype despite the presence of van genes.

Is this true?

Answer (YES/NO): NO